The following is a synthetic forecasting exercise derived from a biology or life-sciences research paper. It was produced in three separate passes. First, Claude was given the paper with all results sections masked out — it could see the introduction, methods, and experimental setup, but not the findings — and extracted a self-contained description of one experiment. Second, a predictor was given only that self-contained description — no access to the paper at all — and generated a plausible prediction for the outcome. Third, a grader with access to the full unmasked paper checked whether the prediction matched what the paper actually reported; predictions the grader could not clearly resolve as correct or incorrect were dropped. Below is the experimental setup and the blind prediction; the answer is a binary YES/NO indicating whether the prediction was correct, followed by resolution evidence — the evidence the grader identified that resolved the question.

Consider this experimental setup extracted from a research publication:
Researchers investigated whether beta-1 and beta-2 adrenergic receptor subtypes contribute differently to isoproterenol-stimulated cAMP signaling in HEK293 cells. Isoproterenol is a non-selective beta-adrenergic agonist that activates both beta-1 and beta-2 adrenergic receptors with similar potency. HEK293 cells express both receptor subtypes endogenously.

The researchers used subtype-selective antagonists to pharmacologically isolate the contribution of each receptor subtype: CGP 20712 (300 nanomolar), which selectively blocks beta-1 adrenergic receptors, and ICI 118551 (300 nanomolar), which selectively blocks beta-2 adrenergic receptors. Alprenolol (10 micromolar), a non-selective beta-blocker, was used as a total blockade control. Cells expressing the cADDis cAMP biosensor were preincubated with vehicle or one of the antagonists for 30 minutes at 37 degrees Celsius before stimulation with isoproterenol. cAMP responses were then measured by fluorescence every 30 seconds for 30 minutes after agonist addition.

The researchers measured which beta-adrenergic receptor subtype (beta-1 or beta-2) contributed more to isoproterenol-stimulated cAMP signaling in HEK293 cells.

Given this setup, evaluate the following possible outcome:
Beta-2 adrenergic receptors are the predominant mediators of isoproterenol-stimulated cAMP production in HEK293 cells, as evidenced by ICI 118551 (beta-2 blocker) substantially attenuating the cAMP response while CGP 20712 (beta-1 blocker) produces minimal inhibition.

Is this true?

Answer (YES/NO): YES